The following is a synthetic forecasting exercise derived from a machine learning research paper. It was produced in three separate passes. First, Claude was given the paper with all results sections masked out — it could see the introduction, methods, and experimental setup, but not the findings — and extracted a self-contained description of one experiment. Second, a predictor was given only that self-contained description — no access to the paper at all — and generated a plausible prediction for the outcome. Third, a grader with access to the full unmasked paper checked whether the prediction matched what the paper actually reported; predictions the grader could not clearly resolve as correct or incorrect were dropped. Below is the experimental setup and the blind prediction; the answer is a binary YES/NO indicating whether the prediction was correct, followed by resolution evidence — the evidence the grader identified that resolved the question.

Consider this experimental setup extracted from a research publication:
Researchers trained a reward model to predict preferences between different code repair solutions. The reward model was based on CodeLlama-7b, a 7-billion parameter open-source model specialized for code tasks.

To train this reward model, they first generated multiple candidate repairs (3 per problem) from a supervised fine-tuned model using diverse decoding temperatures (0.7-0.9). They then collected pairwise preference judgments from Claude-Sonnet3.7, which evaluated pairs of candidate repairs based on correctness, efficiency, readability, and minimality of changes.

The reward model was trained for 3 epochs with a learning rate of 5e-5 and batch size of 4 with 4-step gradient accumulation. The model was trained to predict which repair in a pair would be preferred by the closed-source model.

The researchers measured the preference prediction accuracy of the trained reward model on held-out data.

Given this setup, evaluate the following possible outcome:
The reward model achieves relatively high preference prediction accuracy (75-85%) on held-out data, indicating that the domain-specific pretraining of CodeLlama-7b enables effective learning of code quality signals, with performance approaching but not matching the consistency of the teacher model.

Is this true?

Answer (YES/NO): YES